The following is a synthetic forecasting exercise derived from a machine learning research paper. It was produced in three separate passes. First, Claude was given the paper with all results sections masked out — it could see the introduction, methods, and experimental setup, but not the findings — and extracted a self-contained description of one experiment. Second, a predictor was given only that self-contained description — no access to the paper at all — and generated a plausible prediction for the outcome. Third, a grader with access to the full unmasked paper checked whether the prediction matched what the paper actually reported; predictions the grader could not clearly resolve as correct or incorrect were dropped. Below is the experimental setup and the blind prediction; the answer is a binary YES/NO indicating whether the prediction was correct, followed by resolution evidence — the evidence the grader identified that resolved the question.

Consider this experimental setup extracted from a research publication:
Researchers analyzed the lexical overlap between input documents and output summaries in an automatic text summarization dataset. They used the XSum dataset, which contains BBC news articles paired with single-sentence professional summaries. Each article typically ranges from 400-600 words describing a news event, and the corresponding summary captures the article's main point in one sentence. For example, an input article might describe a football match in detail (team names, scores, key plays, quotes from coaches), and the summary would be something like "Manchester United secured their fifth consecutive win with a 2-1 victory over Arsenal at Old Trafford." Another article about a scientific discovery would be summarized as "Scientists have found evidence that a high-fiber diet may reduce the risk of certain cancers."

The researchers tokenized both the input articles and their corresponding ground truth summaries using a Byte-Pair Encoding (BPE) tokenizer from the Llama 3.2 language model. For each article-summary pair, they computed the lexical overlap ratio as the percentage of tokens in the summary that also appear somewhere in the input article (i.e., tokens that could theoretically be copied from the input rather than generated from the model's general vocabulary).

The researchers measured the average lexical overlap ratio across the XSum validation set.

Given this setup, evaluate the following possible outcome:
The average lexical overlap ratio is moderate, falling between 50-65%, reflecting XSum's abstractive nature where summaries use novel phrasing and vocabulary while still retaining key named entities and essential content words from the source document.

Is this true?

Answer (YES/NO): YES